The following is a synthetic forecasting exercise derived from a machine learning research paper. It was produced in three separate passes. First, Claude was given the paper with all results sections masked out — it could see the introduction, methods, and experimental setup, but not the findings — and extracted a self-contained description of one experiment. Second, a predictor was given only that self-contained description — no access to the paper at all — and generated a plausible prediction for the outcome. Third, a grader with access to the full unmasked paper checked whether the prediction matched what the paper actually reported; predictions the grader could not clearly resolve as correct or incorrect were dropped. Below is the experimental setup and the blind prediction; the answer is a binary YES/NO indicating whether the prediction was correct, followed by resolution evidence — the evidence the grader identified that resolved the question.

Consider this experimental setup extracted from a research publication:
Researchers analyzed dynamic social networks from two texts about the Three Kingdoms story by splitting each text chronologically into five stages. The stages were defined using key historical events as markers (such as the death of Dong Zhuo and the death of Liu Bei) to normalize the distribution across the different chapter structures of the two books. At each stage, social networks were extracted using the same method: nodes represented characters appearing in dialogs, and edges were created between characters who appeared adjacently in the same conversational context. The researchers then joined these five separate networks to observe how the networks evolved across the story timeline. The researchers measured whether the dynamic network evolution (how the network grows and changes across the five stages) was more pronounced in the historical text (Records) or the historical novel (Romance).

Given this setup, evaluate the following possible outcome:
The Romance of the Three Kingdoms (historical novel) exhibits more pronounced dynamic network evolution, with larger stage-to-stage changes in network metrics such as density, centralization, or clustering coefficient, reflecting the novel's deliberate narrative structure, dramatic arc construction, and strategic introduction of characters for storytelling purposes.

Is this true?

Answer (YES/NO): YES